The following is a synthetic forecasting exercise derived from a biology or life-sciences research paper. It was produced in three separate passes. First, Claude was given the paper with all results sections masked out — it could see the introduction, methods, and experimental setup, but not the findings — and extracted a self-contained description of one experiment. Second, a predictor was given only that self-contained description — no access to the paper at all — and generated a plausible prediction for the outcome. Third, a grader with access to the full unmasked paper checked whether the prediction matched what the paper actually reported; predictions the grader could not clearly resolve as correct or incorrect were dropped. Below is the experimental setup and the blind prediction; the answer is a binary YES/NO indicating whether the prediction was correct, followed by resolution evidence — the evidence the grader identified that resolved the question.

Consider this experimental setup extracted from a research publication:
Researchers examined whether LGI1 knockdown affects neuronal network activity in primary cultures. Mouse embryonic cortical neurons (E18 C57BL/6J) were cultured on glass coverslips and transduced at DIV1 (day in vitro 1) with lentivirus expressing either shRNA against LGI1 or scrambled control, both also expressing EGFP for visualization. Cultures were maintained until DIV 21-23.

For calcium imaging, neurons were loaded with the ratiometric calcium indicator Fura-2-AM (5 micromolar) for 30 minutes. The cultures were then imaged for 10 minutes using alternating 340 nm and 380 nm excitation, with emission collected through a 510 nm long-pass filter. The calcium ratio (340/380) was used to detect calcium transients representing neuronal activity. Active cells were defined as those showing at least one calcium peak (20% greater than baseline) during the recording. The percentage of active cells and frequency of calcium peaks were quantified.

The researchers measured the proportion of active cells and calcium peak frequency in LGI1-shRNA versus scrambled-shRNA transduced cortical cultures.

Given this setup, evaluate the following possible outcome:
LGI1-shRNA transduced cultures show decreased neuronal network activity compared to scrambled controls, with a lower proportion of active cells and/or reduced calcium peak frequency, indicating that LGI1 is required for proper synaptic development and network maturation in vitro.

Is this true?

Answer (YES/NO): NO